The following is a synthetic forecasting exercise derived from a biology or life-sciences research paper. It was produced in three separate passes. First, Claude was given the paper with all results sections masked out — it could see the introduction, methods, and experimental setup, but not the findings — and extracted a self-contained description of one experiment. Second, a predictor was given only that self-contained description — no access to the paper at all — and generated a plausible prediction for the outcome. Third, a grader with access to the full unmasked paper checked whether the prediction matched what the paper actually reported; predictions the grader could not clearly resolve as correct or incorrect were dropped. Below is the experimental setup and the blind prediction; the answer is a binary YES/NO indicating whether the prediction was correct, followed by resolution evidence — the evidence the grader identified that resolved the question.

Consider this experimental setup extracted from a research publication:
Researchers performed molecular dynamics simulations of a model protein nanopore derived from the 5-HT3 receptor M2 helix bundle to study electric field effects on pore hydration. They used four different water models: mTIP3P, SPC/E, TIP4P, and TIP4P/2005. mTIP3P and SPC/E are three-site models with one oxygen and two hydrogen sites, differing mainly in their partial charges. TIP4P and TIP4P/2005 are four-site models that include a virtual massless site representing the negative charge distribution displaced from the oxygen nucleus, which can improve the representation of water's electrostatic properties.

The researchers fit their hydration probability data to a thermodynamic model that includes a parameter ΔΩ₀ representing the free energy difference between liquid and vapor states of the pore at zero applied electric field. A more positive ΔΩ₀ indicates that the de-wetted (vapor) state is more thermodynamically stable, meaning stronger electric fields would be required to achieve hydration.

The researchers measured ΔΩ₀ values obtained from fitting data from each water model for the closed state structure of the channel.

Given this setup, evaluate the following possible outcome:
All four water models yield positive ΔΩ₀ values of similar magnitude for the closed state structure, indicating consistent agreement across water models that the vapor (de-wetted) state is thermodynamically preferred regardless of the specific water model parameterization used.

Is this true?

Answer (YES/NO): NO